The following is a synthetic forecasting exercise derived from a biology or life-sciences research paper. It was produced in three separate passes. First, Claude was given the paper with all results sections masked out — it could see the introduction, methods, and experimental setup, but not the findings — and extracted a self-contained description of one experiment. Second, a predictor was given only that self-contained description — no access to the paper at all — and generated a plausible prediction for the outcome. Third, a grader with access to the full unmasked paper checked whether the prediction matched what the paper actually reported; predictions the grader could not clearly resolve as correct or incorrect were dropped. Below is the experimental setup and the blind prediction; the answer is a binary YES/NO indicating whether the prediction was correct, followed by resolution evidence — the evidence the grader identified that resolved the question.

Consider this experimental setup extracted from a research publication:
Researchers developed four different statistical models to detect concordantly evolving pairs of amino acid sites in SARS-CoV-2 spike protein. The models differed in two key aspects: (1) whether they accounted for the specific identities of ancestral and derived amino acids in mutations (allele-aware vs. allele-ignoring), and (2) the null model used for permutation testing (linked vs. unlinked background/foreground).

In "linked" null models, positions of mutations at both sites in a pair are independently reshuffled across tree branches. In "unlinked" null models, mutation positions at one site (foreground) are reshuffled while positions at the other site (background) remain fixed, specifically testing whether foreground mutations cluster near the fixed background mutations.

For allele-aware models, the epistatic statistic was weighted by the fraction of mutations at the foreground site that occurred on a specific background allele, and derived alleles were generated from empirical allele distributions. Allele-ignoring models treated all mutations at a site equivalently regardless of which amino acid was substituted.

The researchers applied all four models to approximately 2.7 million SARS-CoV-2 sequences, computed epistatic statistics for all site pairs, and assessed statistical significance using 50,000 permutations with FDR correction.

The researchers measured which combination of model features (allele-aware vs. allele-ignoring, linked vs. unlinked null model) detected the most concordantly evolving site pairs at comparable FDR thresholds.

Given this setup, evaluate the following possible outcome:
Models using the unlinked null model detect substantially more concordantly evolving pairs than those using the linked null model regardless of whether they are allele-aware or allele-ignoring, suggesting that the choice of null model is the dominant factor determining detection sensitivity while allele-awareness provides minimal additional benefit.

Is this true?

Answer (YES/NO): NO